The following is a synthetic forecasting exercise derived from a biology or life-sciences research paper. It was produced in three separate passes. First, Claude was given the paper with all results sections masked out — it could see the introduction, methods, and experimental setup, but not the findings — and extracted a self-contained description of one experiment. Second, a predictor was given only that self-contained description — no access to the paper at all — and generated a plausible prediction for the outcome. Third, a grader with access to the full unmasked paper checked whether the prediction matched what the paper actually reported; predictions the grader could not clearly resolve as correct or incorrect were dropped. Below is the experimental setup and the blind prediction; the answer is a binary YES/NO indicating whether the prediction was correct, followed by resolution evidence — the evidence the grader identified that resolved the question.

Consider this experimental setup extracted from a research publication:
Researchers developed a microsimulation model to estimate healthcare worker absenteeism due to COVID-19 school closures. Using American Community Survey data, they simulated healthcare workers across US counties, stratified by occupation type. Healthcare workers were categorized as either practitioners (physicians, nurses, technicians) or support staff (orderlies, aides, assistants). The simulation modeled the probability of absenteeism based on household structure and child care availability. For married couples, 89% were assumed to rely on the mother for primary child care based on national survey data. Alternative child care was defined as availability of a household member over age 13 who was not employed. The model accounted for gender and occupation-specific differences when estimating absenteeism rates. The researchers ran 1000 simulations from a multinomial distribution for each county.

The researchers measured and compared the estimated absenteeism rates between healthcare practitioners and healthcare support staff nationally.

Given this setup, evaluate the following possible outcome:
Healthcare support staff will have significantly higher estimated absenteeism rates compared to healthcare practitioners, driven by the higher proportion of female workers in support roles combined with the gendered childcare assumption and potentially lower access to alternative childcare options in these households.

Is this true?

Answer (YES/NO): NO